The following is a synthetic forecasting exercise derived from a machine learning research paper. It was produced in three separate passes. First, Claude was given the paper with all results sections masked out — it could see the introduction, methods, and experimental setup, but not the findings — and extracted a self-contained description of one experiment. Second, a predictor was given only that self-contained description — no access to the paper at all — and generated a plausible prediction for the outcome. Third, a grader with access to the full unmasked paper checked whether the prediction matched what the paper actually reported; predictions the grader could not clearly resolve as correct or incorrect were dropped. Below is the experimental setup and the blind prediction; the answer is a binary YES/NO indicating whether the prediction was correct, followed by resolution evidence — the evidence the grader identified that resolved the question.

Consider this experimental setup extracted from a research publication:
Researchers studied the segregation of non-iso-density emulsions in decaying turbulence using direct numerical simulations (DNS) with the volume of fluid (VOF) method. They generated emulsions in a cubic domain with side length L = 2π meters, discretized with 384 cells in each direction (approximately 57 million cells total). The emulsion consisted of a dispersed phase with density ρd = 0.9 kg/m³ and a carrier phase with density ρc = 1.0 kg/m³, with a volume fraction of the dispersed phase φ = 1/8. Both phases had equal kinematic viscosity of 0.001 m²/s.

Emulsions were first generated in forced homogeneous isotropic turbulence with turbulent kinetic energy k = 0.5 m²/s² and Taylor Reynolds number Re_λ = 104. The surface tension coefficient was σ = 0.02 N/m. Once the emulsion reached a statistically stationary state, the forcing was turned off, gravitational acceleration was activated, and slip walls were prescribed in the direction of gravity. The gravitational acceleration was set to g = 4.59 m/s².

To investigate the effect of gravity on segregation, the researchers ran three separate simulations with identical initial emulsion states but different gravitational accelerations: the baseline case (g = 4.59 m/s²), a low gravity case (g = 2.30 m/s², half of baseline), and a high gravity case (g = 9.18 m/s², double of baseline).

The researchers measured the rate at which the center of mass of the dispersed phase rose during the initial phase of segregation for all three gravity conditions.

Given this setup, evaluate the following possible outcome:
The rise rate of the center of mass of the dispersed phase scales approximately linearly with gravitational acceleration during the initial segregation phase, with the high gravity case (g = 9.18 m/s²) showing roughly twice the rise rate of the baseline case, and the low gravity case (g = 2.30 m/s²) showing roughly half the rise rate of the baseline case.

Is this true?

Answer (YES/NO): NO